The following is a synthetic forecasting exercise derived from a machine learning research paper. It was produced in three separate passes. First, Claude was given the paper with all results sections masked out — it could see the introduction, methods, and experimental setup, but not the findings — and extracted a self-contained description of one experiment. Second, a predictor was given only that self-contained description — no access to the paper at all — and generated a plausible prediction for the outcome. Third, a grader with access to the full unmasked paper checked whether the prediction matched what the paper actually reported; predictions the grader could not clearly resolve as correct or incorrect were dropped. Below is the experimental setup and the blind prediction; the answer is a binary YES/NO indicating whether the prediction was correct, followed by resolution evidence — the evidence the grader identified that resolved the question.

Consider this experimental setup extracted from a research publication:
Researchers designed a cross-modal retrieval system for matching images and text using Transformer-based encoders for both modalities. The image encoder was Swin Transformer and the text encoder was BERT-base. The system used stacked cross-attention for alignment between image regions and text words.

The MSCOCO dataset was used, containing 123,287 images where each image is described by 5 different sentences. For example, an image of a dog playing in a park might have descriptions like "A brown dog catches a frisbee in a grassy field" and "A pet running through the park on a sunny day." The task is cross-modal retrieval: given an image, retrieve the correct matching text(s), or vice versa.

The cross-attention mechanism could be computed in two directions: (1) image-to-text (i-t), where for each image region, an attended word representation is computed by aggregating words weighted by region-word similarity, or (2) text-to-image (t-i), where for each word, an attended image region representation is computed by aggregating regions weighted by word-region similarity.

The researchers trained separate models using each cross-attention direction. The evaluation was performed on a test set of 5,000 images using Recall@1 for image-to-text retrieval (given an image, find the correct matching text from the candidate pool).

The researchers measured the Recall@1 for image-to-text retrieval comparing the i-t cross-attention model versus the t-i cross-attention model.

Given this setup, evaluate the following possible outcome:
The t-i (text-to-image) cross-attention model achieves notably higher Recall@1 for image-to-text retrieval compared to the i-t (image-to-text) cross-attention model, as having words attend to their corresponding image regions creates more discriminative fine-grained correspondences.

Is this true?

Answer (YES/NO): NO